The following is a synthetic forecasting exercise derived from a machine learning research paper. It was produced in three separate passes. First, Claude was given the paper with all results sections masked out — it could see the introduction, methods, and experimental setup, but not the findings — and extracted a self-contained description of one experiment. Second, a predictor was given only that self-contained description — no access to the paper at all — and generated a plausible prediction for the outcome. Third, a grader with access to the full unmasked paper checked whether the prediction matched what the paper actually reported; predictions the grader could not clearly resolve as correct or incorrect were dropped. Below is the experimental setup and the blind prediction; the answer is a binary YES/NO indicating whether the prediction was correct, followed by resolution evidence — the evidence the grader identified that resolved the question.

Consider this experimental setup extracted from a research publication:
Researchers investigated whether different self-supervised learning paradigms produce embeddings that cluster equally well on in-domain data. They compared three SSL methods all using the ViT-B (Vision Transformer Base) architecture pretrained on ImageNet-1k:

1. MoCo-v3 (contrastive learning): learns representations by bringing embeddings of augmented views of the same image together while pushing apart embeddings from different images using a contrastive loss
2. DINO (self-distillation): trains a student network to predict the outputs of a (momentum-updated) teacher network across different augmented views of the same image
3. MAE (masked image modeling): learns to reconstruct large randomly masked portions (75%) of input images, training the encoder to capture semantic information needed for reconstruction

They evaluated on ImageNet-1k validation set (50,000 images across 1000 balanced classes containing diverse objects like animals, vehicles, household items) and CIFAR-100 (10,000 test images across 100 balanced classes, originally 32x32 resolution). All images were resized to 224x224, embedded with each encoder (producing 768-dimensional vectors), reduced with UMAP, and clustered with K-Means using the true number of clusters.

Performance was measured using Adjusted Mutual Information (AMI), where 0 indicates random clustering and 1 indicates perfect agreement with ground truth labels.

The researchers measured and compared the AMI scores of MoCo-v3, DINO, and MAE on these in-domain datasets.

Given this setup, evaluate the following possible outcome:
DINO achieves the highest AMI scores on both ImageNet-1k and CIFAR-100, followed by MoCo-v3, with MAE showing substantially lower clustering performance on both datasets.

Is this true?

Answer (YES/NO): YES